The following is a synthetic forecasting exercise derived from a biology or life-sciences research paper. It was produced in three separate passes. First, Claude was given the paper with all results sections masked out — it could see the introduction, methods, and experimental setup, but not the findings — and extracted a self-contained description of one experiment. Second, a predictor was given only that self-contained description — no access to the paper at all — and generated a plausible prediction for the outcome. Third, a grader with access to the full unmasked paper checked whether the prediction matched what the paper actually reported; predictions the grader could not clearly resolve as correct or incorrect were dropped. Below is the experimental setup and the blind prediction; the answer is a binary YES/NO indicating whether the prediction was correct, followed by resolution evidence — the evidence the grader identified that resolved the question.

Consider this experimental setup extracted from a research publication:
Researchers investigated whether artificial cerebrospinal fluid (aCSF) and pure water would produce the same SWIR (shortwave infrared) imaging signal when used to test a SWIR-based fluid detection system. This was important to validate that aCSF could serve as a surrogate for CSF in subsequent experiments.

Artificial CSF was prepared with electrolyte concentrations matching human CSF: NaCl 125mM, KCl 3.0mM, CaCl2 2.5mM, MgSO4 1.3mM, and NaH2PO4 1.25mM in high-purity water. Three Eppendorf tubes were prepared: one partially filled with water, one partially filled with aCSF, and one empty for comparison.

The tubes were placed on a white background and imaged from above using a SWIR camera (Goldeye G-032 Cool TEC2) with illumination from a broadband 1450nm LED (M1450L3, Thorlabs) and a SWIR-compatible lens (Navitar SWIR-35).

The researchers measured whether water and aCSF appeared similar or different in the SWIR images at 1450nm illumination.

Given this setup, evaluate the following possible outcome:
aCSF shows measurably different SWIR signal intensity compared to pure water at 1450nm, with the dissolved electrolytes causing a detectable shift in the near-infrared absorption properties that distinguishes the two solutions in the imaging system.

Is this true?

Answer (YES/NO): NO